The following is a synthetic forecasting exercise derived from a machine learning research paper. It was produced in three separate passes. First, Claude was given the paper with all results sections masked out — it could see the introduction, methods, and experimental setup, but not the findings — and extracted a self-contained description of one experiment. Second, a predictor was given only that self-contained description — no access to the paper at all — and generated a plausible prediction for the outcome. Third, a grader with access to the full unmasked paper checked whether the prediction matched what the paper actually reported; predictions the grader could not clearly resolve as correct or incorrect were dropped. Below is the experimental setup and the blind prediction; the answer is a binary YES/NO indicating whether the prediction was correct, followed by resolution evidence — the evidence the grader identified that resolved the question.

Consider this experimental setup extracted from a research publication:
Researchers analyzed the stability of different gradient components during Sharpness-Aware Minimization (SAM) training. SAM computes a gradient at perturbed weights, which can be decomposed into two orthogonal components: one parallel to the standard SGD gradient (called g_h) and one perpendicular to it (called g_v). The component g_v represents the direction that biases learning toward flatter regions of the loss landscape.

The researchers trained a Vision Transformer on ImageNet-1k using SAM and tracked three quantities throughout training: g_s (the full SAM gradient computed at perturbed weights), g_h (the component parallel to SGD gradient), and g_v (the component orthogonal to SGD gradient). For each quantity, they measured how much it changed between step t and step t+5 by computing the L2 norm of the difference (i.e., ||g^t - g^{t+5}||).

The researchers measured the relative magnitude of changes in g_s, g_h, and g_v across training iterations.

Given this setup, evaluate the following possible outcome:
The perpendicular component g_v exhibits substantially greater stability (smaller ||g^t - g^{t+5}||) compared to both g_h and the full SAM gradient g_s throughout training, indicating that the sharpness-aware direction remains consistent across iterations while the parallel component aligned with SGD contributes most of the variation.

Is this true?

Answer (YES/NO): YES